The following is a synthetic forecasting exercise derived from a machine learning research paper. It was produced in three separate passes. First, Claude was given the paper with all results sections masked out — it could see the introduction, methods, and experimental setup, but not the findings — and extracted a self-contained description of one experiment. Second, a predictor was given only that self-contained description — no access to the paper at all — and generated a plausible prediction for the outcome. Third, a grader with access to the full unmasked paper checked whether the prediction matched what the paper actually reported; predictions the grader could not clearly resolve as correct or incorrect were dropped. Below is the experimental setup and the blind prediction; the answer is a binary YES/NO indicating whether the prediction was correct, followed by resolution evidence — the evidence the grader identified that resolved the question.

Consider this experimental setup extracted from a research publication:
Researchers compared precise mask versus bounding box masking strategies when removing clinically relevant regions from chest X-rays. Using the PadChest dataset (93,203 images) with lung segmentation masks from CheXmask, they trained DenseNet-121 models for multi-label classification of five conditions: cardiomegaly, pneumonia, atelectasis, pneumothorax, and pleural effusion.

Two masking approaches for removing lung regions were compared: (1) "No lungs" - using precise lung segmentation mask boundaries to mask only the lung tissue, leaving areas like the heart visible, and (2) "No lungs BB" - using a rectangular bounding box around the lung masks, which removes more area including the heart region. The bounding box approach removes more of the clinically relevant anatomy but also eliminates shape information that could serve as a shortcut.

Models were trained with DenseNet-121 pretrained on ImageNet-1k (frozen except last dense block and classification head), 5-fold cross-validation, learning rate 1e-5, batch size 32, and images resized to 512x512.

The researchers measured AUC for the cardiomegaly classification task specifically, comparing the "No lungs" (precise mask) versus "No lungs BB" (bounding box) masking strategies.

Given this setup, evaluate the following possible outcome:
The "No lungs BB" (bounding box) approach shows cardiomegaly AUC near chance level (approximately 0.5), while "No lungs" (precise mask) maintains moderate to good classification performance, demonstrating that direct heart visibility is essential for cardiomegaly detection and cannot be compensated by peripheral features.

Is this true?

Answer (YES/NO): NO